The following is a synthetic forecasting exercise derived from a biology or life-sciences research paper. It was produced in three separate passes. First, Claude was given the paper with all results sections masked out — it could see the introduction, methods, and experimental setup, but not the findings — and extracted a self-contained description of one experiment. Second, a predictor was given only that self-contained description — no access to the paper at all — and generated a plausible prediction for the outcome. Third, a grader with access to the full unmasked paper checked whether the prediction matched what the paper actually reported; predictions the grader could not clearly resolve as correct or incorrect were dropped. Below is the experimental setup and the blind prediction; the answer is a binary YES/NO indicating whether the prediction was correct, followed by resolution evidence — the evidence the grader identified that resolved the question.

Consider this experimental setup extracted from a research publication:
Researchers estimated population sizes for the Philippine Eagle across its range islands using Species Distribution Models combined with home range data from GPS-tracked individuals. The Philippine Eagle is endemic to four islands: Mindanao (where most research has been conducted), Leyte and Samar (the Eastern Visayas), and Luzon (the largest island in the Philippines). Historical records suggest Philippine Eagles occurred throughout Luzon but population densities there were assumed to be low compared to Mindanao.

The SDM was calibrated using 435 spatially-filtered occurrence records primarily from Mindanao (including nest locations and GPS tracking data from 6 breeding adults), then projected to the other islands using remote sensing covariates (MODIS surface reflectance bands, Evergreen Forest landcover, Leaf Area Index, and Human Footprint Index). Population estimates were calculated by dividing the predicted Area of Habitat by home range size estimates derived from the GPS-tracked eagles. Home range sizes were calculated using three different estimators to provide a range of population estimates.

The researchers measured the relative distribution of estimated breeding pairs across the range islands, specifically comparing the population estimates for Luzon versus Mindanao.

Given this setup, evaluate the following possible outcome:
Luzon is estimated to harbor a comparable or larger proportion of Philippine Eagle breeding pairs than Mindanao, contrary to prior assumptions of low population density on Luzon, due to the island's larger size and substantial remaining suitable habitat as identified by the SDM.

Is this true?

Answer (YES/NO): NO